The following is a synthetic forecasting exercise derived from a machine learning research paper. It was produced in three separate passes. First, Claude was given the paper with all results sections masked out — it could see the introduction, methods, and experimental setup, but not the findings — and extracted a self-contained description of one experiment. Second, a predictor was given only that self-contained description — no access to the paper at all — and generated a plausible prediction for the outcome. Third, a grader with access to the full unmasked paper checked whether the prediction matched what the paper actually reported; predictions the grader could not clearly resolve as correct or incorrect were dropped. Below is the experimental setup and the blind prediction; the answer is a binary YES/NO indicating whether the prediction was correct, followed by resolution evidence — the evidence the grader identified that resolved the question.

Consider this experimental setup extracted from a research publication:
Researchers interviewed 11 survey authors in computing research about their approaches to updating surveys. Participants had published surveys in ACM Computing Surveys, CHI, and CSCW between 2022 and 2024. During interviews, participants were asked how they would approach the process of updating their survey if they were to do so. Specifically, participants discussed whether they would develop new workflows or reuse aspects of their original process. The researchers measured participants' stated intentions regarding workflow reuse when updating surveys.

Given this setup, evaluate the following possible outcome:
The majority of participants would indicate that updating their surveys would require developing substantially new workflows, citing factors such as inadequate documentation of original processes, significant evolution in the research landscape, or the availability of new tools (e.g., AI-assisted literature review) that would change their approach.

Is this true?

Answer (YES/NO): NO